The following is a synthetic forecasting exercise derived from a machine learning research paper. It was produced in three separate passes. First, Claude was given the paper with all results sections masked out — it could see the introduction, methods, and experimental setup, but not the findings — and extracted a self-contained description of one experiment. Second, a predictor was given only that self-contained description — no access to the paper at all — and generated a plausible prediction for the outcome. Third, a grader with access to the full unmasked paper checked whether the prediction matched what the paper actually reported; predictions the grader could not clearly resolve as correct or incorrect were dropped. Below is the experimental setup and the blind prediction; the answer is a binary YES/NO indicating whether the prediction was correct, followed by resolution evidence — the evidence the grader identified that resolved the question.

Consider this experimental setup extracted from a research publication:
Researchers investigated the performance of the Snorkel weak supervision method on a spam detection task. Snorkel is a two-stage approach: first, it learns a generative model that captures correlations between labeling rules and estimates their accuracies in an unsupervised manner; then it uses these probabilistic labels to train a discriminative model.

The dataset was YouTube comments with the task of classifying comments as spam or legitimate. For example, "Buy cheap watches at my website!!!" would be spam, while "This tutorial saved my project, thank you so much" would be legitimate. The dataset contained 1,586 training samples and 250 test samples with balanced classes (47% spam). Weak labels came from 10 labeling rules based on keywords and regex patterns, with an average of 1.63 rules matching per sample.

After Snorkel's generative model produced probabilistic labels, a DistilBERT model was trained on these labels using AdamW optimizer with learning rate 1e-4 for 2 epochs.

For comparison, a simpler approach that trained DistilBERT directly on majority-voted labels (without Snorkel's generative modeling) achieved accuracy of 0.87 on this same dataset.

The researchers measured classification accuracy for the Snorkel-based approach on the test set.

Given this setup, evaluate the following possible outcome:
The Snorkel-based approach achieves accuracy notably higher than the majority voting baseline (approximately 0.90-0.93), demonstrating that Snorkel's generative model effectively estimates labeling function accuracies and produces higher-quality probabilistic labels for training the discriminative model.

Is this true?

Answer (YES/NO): NO